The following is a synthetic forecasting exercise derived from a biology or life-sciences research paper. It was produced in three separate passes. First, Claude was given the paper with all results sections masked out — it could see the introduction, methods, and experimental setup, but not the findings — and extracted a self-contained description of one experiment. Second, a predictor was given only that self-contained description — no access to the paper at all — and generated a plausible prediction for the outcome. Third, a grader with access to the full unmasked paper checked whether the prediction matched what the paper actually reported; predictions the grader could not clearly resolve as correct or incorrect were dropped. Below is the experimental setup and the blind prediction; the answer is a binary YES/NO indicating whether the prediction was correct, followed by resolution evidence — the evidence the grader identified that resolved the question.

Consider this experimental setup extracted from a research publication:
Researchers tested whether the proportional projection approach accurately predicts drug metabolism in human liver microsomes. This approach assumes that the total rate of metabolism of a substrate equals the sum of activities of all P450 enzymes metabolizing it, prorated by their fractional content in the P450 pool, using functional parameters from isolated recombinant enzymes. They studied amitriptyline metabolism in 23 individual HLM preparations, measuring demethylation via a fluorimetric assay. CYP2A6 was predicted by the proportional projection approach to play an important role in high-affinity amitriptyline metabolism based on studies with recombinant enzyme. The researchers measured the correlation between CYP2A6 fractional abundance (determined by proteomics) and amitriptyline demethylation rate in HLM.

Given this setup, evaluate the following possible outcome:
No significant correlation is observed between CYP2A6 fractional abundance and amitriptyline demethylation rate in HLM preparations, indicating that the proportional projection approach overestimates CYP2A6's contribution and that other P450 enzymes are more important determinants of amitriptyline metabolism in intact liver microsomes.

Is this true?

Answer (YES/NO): NO